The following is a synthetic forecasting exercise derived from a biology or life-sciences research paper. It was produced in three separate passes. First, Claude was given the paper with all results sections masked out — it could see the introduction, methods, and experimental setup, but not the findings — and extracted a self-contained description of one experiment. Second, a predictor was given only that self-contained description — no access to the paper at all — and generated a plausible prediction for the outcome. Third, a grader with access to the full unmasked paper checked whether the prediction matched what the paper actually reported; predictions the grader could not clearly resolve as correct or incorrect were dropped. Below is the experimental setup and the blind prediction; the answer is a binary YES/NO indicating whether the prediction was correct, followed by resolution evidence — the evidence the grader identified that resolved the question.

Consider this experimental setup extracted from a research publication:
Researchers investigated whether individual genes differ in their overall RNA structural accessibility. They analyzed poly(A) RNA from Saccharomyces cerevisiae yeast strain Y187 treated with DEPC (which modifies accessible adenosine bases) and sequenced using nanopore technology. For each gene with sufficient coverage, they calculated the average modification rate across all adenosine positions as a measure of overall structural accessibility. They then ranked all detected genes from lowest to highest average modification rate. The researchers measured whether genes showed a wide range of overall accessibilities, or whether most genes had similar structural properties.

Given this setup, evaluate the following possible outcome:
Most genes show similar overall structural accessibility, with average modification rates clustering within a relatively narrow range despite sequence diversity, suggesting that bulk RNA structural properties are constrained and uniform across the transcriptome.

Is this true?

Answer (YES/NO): NO